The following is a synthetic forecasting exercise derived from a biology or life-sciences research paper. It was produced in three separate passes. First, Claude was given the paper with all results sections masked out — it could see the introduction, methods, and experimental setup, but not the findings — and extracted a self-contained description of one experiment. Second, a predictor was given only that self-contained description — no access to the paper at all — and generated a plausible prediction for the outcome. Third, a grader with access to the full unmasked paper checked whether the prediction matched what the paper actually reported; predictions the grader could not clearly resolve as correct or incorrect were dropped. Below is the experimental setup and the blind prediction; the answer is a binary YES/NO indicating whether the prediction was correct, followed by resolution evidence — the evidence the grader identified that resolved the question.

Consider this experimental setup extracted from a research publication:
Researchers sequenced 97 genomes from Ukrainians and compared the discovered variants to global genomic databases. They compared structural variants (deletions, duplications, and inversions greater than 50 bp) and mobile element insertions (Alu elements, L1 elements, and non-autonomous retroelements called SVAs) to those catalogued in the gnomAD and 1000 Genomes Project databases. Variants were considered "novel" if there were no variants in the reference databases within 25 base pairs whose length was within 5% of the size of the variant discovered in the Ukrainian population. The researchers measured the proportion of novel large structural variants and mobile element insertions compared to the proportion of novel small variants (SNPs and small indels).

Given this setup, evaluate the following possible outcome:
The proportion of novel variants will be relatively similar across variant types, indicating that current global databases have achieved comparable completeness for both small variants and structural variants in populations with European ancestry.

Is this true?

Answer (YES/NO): NO